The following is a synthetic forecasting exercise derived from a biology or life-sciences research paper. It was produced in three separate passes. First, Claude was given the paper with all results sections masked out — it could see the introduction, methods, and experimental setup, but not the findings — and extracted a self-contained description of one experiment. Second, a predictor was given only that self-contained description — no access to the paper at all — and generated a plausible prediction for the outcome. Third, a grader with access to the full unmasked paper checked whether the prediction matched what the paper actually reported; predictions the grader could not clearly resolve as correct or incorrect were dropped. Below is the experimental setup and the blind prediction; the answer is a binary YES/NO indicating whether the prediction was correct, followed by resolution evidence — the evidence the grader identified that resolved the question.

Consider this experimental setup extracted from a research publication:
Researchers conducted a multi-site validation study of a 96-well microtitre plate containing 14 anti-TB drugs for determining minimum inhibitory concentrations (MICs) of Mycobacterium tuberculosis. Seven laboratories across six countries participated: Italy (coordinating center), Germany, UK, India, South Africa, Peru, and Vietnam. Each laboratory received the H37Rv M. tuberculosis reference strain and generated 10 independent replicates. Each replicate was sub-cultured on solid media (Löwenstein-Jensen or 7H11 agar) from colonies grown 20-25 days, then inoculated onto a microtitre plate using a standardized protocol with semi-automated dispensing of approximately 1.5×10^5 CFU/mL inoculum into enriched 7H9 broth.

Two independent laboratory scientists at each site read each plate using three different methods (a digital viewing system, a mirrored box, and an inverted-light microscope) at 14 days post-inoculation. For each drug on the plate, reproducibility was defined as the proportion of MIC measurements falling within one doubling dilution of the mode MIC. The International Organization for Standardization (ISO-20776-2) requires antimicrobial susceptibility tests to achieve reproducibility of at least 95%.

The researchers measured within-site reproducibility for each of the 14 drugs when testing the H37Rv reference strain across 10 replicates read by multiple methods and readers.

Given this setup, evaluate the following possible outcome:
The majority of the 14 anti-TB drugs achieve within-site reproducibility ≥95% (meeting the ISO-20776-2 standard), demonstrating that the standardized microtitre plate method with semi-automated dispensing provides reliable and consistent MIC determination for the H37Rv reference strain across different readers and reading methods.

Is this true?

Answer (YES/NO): YES